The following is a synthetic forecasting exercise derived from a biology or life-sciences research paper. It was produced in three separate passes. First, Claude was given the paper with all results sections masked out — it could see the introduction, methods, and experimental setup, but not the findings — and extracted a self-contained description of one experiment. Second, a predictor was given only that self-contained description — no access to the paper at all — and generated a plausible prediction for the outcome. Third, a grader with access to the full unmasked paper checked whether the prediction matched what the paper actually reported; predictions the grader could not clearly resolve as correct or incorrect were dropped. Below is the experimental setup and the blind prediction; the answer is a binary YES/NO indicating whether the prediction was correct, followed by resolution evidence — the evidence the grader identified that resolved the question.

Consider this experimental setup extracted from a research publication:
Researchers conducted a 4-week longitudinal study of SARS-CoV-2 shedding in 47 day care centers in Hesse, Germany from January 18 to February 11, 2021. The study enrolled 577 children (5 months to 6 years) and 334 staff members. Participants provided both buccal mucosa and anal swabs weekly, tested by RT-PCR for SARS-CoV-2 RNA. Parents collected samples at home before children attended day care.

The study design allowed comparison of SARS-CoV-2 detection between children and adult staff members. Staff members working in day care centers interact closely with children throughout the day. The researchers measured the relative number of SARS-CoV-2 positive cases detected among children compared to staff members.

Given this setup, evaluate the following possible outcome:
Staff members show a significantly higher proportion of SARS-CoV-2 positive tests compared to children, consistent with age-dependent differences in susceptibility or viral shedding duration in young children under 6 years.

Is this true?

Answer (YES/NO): NO